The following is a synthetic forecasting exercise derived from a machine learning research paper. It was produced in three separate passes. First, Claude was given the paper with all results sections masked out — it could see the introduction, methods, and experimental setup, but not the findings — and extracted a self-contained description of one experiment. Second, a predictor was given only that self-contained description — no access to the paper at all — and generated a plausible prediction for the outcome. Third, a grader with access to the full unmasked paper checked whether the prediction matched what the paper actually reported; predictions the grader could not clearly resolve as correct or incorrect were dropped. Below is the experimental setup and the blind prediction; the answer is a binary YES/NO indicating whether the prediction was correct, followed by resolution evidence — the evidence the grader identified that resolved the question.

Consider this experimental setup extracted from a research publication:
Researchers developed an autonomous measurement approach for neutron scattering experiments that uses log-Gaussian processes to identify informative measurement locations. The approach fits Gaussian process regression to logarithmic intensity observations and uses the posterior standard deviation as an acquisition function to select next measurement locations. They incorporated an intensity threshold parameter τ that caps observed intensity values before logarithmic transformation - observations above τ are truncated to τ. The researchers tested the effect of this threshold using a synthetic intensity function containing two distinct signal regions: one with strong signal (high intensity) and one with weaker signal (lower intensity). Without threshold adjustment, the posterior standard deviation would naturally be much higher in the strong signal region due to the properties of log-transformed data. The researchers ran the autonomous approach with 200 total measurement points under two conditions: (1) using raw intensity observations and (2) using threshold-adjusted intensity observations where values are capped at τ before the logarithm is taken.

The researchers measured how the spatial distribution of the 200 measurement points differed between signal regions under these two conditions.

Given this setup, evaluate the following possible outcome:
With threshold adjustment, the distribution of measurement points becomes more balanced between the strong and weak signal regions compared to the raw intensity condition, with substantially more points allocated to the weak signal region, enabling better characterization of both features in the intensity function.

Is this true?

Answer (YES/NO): YES